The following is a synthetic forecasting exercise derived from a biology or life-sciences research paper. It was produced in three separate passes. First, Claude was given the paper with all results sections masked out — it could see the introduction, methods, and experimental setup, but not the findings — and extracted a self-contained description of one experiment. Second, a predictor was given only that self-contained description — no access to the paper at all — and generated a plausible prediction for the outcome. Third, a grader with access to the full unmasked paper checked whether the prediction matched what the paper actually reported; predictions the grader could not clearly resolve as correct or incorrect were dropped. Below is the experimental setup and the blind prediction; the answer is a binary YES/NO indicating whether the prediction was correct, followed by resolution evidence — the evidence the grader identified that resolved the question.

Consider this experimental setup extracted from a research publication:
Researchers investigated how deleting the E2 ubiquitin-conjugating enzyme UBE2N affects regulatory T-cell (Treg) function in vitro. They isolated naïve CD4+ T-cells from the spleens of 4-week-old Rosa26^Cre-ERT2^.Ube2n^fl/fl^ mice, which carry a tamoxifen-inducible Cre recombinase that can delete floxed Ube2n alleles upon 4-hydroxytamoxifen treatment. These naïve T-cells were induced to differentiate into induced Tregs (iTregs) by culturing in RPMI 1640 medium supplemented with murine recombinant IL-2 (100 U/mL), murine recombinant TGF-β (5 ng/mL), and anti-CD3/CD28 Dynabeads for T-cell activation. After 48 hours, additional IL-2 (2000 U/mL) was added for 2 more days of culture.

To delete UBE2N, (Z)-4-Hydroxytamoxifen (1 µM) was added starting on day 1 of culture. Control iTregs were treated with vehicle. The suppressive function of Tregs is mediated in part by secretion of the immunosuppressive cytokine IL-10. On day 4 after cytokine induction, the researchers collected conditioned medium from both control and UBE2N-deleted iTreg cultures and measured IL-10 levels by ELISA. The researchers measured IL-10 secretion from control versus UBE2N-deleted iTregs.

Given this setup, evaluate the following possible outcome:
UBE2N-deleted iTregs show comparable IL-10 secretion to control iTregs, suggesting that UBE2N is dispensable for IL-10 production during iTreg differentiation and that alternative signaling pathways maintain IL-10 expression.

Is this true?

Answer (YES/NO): NO